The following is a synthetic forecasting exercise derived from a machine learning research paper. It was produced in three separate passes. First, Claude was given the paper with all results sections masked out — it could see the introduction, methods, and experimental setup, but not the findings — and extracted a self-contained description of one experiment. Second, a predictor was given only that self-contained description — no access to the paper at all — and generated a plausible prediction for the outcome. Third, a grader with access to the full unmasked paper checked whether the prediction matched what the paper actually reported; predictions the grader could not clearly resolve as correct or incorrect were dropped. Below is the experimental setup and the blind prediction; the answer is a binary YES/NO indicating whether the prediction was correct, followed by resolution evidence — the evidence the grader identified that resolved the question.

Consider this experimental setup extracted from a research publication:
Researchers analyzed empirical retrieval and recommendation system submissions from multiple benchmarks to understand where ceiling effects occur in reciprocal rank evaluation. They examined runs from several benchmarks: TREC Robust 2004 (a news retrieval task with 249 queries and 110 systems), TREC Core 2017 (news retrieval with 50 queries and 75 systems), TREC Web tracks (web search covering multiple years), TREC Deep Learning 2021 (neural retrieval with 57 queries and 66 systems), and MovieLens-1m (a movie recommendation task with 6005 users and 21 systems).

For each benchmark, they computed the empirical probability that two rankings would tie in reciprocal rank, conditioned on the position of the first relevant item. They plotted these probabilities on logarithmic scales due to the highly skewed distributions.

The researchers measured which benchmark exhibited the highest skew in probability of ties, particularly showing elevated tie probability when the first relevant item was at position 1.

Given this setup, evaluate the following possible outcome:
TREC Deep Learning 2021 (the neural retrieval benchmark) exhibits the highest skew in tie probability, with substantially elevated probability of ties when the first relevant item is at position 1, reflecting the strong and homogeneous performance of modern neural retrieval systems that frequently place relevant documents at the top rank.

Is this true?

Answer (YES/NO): YES